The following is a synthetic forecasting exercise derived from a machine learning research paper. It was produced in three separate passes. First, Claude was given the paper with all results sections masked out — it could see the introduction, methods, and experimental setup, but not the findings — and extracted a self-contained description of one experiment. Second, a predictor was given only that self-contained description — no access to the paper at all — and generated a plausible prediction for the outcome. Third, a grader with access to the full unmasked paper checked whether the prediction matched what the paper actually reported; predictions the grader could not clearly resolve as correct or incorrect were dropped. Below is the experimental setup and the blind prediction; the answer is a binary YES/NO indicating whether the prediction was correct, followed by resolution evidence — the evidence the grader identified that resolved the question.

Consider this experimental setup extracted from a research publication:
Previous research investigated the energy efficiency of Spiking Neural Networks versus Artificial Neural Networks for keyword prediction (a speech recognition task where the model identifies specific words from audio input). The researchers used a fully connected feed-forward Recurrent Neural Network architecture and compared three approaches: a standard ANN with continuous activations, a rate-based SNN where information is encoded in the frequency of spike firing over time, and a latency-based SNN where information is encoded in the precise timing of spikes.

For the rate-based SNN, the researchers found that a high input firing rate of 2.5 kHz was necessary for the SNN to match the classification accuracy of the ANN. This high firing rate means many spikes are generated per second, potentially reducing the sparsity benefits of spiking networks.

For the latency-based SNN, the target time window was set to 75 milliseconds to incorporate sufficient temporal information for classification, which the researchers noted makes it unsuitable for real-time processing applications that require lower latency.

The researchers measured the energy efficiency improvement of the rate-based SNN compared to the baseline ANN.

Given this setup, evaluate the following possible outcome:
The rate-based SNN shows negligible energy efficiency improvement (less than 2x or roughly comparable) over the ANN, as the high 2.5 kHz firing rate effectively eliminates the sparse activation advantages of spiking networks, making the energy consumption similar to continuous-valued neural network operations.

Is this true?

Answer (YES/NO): YES